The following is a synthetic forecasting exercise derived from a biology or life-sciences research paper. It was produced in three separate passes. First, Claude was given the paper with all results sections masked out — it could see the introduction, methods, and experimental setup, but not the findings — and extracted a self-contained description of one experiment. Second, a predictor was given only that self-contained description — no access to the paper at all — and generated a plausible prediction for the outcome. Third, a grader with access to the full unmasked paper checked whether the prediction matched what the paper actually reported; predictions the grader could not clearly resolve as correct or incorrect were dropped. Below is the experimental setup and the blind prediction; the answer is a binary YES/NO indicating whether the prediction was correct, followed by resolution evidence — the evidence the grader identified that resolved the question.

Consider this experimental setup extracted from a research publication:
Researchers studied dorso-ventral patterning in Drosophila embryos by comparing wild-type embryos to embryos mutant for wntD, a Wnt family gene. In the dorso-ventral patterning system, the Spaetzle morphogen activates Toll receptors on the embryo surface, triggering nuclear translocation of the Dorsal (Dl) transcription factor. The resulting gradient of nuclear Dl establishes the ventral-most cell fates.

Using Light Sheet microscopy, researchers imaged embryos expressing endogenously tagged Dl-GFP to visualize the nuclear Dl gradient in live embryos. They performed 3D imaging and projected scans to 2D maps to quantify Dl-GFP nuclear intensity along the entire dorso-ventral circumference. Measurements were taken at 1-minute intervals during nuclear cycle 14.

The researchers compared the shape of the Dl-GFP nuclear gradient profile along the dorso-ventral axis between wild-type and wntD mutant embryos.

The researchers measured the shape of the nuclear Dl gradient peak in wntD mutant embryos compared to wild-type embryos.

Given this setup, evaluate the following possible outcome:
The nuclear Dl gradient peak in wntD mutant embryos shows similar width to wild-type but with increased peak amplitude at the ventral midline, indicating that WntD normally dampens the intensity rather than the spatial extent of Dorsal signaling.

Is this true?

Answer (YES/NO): NO